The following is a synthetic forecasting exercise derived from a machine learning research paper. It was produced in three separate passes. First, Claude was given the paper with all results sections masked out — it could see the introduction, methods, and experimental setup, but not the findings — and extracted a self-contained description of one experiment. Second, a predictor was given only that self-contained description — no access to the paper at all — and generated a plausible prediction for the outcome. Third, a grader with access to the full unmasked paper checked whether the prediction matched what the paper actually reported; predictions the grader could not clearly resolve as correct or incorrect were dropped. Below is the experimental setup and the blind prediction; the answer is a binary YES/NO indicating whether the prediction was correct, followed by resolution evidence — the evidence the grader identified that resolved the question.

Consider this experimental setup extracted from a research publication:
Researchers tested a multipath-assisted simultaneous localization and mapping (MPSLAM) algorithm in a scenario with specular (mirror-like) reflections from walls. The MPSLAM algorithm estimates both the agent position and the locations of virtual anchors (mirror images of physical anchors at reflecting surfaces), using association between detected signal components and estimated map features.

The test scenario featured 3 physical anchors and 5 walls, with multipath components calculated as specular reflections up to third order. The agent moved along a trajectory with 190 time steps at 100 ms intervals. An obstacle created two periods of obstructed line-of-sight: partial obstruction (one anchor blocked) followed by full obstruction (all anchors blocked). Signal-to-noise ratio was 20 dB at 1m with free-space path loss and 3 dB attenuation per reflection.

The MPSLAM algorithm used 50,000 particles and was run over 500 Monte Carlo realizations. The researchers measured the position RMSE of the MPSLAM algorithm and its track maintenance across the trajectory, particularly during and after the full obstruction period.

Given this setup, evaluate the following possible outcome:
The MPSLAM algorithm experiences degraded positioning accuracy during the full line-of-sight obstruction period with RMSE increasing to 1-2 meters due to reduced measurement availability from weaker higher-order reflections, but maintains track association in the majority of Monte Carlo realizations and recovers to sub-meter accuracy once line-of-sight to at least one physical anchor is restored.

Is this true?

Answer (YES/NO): NO